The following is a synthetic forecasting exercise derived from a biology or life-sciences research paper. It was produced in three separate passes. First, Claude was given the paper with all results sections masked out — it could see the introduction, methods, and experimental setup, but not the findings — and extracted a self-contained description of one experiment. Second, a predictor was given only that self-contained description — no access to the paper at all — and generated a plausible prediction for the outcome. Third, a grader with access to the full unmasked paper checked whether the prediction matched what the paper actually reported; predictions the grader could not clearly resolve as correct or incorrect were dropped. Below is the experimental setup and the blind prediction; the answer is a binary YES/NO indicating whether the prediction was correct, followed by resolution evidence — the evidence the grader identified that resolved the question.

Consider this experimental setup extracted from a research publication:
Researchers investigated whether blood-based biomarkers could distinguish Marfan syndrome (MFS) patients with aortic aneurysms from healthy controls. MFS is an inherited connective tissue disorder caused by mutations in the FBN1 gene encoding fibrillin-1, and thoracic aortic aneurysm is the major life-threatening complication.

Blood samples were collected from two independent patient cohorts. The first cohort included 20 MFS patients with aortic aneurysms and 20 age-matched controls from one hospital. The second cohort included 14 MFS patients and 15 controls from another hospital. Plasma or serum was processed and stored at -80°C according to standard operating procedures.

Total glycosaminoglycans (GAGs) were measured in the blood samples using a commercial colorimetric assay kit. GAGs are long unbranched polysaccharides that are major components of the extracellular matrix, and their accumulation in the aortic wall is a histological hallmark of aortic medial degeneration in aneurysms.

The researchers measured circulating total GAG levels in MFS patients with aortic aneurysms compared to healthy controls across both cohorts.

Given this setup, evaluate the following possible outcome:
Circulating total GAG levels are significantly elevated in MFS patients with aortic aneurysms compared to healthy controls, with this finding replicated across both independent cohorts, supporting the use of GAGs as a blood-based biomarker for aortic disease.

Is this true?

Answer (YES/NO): YES